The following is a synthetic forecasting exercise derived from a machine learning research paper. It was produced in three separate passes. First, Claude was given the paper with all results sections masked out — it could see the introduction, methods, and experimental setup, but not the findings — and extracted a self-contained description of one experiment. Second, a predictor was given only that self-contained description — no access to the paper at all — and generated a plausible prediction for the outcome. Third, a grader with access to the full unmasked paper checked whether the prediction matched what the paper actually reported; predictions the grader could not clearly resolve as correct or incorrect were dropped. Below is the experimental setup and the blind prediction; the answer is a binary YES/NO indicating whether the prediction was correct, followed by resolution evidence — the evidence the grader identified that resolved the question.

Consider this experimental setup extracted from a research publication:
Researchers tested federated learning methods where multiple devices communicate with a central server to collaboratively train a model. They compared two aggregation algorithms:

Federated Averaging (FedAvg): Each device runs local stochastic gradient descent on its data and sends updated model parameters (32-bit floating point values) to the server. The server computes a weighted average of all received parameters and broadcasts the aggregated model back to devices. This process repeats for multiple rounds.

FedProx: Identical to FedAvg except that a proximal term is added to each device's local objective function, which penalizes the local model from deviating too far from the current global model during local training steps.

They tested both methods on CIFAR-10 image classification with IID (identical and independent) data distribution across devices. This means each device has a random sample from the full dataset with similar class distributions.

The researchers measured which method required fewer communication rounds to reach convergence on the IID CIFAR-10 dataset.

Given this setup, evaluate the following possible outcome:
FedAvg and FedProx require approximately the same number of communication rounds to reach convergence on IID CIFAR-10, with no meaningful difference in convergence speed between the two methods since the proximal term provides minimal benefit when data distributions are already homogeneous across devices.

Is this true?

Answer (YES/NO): NO